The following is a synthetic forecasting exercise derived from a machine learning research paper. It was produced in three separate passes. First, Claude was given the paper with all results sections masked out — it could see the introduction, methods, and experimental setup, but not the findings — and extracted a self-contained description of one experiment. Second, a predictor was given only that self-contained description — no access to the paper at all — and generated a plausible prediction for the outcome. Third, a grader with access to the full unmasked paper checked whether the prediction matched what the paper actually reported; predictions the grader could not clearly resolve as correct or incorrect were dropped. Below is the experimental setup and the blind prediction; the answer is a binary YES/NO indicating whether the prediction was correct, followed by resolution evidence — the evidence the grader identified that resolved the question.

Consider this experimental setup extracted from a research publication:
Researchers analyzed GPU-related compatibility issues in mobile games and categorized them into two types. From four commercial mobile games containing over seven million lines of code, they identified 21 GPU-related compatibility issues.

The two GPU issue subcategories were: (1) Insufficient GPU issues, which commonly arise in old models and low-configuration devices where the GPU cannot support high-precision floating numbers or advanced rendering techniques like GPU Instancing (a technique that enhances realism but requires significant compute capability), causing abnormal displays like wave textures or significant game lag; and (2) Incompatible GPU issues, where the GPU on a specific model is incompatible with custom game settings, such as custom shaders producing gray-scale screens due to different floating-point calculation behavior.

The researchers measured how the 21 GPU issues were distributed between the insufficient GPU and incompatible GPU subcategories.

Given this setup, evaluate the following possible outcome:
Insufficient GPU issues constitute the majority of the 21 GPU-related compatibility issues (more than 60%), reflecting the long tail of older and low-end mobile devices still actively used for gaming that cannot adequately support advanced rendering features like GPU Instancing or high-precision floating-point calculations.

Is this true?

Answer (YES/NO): NO